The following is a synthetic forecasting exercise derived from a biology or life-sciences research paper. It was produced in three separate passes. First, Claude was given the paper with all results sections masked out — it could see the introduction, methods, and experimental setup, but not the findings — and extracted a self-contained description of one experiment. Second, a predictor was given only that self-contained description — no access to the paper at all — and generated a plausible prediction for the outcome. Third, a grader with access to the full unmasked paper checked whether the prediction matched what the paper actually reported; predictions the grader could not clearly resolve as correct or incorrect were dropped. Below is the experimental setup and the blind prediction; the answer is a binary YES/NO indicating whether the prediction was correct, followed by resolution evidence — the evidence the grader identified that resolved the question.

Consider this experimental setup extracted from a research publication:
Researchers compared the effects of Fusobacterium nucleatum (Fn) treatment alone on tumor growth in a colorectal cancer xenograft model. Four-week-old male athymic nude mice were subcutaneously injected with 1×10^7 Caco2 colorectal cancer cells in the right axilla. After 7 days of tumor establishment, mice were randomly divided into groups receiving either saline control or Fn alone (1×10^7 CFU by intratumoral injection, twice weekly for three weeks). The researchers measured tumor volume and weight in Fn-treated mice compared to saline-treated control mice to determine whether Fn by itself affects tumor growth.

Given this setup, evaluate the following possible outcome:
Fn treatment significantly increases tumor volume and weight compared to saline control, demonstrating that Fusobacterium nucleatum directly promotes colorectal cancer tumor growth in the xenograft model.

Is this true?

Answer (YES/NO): NO